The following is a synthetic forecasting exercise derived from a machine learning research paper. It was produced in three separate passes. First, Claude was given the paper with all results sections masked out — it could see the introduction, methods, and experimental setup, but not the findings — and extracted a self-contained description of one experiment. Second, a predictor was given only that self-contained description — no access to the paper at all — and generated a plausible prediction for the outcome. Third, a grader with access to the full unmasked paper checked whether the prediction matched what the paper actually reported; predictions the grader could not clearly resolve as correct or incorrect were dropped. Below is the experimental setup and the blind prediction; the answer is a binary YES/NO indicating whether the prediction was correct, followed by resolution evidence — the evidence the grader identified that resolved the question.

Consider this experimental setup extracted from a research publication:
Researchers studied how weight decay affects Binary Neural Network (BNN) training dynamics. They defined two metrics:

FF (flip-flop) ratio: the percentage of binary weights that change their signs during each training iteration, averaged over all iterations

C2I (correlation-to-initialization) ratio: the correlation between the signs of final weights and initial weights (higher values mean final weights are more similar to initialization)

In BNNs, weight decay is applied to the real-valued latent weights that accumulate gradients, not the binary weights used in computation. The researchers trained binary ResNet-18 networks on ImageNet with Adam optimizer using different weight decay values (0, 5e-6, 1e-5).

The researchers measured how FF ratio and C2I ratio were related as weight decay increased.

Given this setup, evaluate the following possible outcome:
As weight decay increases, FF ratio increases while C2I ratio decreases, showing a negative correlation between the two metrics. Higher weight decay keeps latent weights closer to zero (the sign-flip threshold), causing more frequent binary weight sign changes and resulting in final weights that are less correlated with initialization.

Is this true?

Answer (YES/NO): YES